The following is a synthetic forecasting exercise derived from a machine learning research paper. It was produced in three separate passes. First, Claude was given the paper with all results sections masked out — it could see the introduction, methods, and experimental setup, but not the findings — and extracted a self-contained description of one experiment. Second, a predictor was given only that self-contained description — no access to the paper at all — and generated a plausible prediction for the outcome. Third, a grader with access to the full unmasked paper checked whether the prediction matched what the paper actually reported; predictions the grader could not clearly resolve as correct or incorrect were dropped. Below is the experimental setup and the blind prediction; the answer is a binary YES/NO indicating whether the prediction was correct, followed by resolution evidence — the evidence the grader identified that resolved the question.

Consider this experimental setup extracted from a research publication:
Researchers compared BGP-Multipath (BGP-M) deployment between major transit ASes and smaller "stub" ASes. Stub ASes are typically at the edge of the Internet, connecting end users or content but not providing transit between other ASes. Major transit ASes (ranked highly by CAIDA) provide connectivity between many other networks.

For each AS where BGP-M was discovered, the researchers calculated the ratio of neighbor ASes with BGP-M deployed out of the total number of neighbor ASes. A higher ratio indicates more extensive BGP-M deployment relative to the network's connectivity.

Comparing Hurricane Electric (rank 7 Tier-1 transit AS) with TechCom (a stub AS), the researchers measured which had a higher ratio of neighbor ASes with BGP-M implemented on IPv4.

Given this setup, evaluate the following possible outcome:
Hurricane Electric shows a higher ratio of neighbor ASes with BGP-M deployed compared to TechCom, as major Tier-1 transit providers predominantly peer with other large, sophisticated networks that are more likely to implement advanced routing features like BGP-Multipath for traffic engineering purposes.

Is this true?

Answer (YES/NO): NO